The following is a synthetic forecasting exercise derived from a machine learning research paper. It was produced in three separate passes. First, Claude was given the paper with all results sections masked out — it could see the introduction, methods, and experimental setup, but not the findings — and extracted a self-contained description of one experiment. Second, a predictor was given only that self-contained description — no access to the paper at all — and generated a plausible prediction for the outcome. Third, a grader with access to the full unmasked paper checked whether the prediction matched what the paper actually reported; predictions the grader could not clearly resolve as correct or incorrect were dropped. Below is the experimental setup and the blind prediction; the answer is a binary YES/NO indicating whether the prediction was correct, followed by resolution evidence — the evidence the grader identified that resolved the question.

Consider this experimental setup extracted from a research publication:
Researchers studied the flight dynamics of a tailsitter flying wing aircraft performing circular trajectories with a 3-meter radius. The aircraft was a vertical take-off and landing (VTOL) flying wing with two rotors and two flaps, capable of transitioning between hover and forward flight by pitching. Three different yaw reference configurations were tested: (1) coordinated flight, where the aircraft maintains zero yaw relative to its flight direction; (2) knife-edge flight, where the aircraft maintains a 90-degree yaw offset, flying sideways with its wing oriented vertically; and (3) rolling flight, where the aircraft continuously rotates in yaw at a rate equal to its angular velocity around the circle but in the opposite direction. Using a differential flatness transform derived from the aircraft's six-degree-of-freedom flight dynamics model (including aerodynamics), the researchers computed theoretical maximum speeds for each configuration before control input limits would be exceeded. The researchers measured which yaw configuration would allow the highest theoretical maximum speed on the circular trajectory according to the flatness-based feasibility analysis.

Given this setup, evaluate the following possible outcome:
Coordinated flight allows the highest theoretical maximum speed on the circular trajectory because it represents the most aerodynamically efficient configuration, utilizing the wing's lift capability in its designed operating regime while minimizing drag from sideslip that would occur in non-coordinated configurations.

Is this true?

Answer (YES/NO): YES